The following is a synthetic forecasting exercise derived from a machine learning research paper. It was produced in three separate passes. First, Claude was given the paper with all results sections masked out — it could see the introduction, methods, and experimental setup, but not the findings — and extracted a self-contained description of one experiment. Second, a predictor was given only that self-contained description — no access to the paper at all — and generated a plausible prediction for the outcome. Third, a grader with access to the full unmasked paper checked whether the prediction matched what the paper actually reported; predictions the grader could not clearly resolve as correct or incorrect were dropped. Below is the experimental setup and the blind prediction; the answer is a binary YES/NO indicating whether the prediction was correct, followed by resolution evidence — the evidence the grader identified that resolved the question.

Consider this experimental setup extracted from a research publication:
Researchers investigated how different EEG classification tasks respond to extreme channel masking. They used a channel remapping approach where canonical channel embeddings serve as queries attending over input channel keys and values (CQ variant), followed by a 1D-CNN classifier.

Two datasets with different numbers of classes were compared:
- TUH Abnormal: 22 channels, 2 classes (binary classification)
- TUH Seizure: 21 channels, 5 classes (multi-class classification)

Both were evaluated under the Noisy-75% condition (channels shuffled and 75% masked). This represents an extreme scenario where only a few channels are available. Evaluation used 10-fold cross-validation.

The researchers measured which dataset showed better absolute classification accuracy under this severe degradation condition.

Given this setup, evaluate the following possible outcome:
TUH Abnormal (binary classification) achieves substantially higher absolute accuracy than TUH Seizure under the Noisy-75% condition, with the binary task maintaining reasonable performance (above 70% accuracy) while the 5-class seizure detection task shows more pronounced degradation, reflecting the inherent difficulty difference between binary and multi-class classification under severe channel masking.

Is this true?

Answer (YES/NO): NO